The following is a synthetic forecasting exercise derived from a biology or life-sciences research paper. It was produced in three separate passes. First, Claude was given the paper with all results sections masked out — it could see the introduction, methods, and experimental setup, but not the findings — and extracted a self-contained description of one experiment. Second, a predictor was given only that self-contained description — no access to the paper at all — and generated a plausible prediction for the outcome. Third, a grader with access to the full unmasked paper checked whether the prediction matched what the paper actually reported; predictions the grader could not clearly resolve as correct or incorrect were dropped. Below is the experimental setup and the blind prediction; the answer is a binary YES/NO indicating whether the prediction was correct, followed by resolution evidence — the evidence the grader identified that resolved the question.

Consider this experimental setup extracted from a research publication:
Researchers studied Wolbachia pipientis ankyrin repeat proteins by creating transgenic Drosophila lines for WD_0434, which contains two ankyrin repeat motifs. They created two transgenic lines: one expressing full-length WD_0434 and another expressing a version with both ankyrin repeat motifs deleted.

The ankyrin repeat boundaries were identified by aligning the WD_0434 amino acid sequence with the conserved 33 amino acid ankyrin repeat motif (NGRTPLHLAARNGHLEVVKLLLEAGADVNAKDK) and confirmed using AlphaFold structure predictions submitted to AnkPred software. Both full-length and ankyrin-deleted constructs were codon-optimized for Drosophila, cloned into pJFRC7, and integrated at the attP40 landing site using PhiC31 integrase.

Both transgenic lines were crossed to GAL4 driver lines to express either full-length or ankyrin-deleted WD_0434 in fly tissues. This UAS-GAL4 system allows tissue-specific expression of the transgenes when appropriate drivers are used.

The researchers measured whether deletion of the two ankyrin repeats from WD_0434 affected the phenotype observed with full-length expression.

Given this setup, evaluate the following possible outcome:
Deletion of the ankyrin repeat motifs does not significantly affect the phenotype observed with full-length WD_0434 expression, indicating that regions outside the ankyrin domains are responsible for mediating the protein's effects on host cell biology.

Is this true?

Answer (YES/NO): NO